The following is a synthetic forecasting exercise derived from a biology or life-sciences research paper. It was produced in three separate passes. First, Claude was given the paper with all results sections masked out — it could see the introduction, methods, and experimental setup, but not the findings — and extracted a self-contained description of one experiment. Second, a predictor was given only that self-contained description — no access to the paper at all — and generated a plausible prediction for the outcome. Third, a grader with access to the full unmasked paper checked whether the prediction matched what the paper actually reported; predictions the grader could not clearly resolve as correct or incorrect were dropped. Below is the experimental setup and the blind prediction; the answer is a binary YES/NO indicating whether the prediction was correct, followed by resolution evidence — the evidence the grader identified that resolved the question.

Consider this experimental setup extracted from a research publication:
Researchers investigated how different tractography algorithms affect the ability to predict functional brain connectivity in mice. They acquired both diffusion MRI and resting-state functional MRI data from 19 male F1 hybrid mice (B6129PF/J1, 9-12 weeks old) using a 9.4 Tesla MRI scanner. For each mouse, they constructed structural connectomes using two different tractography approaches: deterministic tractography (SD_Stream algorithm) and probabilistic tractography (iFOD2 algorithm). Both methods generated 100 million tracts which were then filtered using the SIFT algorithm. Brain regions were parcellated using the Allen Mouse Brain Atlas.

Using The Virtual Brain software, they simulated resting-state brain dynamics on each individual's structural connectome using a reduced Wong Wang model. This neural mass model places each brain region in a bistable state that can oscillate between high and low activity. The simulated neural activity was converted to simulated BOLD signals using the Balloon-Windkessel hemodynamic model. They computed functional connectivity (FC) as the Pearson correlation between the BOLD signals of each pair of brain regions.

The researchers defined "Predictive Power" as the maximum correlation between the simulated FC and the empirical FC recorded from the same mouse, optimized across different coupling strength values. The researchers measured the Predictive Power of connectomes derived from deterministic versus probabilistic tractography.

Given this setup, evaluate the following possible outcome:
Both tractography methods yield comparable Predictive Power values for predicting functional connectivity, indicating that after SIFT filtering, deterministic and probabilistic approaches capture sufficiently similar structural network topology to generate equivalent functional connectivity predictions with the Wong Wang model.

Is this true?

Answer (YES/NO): NO